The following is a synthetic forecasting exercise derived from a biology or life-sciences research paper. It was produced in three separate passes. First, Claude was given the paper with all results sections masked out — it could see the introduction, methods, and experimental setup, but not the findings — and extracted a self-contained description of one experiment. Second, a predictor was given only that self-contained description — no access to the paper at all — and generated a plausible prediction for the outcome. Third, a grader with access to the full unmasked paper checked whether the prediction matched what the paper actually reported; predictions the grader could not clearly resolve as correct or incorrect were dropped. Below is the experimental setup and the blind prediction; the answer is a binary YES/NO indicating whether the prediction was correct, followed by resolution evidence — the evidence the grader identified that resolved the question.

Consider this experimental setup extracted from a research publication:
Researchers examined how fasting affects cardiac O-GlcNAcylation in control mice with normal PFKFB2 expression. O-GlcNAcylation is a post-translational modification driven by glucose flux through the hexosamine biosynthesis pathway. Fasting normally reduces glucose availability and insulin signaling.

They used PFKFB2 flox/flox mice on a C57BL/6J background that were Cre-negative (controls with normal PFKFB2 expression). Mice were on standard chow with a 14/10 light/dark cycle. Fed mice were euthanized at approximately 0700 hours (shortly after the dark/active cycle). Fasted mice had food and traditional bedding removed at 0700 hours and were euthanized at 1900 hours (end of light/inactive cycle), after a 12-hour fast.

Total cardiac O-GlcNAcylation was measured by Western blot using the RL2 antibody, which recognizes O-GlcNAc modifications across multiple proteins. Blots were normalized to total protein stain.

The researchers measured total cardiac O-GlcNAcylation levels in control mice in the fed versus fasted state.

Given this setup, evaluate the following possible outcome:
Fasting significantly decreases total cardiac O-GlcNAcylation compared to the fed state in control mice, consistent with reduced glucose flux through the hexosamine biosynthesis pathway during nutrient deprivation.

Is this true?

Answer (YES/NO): NO